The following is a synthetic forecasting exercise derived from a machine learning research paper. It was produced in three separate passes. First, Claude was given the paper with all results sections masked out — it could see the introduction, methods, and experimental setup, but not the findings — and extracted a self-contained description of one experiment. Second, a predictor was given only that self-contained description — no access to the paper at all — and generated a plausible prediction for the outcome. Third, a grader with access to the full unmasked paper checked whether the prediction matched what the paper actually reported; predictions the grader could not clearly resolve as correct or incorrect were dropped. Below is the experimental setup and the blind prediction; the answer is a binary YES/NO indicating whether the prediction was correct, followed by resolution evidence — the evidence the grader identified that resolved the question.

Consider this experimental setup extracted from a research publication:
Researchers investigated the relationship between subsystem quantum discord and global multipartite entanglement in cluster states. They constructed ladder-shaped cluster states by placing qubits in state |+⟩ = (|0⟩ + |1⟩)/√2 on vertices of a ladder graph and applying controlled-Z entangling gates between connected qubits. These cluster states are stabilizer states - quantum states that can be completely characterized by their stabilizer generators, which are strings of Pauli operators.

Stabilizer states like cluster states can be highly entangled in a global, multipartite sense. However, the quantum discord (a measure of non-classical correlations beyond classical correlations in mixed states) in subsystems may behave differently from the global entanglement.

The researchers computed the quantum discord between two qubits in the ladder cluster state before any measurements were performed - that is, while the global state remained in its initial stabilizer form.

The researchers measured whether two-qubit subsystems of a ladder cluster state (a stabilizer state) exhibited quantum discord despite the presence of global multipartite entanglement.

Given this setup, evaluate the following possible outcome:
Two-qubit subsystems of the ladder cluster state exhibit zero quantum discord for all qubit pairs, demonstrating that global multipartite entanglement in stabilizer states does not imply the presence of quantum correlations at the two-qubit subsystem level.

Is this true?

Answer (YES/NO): YES